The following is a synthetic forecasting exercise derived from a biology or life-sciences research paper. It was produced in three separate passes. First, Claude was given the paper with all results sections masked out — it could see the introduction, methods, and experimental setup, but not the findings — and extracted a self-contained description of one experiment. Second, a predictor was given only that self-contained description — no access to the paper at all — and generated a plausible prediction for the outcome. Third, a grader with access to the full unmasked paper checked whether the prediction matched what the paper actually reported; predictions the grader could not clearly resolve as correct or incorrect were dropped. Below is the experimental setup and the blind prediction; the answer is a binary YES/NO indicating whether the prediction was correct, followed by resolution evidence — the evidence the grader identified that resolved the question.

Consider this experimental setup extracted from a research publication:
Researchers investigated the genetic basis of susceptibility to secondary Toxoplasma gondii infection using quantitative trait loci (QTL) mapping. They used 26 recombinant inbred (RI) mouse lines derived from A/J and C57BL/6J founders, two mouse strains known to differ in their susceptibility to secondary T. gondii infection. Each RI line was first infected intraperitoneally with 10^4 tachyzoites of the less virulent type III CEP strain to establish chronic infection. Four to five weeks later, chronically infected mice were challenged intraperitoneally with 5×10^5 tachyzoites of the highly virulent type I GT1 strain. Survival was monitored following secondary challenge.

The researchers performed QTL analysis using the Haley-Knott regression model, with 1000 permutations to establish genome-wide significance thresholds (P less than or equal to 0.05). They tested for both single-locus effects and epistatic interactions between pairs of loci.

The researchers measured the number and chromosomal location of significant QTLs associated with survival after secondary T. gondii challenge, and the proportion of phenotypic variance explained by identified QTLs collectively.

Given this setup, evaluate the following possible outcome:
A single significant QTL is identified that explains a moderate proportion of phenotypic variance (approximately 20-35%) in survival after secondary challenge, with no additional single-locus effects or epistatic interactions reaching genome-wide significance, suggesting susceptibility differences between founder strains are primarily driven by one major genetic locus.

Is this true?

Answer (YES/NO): NO